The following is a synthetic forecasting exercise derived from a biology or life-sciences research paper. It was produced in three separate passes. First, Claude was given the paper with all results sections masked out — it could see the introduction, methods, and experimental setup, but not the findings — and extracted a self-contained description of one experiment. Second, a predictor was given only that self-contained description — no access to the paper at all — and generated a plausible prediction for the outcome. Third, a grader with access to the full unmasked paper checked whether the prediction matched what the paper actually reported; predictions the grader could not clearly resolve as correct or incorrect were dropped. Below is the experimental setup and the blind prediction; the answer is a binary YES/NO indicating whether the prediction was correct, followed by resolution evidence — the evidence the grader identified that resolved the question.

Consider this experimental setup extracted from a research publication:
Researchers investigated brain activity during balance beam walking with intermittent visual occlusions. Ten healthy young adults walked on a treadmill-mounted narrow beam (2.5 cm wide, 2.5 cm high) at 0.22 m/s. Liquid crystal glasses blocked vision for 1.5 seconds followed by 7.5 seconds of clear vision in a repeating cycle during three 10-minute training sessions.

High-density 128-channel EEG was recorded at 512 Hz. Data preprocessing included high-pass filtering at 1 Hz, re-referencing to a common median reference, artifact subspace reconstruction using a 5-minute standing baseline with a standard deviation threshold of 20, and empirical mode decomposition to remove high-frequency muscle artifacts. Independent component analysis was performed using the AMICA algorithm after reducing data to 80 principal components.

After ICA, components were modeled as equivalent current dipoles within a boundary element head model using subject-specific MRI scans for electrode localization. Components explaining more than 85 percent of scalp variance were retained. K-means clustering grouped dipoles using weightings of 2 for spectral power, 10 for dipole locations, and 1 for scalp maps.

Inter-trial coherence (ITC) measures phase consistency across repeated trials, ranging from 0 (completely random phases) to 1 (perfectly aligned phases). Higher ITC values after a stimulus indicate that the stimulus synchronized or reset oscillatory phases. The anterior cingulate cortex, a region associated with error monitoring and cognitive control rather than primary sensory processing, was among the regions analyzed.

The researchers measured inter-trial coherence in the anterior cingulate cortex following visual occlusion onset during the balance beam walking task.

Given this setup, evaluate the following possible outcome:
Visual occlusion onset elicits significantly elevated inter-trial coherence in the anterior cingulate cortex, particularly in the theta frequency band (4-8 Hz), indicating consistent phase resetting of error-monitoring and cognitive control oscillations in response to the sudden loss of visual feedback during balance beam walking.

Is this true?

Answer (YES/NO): NO